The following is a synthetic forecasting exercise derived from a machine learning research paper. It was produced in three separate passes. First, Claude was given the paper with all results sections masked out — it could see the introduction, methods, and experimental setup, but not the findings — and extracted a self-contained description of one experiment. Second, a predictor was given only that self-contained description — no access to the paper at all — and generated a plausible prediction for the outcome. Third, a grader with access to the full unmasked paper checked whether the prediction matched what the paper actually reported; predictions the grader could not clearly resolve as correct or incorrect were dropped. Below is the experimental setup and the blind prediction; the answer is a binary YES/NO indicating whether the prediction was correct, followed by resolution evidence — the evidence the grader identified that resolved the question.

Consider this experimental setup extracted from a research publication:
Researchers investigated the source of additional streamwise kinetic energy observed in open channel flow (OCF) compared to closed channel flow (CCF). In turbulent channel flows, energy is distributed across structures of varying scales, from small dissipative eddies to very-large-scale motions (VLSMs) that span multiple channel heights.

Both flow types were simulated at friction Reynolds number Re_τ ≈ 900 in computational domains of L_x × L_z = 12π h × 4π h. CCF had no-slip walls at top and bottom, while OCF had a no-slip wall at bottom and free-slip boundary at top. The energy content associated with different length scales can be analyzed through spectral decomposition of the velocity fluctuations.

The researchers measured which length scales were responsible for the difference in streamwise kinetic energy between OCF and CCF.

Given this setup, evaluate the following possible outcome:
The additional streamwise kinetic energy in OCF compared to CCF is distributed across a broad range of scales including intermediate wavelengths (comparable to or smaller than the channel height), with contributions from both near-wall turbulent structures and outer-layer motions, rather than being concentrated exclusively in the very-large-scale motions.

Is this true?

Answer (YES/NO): NO